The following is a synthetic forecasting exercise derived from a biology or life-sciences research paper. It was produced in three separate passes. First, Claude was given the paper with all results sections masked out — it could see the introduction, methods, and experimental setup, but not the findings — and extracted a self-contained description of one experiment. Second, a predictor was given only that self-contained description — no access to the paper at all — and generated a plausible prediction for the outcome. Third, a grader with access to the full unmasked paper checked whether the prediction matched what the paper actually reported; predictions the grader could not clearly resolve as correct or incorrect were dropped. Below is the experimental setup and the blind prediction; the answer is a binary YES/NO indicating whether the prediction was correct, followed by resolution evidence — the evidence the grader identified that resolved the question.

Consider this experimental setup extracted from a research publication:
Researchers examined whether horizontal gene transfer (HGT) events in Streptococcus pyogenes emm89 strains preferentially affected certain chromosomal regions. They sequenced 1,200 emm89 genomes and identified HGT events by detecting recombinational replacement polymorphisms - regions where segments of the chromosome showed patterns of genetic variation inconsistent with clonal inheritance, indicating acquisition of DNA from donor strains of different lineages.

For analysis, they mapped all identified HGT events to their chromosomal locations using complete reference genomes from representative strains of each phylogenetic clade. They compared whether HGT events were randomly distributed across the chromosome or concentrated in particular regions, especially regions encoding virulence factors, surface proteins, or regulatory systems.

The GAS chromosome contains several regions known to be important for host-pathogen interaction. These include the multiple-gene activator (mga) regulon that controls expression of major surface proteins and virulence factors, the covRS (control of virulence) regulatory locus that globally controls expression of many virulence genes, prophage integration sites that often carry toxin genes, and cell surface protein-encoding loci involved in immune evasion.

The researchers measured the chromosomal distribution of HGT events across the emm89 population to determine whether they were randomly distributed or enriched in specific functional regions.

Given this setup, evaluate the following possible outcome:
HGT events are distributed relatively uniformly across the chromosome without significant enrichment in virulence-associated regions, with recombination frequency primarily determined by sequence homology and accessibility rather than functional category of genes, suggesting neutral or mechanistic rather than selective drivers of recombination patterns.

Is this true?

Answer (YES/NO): NO